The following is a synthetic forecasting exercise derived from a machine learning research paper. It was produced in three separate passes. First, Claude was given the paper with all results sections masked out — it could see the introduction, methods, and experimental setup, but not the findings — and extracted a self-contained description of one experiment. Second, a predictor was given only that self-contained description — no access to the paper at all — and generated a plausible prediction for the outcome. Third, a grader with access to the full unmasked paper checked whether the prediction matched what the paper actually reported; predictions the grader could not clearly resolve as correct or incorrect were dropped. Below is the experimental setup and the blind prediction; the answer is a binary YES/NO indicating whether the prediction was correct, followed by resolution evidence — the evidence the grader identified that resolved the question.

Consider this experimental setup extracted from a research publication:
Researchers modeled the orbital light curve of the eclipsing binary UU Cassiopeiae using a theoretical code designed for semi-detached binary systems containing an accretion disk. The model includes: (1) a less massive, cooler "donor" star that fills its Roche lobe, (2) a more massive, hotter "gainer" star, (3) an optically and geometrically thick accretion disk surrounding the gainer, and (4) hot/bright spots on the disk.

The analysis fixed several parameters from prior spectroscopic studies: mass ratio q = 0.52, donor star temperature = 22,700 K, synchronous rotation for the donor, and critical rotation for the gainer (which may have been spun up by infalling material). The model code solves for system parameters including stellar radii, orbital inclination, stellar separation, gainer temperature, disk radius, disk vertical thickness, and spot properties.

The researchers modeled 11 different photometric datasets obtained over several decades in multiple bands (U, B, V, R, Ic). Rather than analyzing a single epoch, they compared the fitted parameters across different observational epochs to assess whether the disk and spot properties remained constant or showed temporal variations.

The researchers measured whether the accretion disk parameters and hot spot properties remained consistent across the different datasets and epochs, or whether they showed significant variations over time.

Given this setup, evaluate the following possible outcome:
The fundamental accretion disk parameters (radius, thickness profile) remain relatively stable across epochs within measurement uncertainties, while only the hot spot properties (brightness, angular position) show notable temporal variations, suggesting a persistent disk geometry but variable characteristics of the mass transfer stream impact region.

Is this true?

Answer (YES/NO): NO